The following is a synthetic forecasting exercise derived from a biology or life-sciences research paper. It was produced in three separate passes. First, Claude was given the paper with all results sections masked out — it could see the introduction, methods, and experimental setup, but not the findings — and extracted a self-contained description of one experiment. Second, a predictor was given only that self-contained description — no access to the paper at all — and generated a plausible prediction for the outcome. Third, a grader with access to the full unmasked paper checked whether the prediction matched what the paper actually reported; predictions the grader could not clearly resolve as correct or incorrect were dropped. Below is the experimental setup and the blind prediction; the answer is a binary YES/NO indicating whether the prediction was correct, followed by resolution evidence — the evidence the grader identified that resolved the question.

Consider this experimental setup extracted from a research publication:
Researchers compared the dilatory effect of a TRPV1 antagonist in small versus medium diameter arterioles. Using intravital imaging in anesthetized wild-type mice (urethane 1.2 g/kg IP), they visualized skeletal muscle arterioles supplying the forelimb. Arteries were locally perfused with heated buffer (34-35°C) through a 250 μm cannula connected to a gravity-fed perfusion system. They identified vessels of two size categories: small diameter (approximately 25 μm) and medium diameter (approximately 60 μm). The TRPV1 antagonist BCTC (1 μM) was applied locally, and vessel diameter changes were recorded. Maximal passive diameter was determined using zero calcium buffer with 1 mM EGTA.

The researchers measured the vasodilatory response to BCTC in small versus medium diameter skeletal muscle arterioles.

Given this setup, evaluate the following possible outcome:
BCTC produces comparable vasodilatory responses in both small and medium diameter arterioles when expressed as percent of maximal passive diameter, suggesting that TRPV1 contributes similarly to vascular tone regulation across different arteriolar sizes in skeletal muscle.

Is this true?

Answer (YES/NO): NO